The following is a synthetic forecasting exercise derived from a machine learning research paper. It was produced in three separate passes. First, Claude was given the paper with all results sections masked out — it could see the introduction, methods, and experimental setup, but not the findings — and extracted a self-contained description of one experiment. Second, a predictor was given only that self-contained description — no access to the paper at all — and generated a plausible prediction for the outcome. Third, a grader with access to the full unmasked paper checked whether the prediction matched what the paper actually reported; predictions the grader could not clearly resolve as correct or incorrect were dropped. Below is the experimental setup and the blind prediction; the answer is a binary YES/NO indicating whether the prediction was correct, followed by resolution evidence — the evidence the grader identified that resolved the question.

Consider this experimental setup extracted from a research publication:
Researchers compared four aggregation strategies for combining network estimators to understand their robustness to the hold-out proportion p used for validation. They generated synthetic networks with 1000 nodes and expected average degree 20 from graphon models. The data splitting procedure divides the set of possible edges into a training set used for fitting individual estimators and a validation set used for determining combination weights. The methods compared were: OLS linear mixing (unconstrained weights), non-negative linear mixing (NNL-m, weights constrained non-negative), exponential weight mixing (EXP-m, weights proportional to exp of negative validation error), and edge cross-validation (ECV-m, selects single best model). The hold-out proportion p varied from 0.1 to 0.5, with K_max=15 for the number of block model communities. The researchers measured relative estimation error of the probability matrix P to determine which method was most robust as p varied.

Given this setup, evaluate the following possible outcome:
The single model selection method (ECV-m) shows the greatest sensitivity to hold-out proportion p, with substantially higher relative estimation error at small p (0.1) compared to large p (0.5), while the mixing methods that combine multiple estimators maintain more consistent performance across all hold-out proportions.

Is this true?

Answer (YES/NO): NO